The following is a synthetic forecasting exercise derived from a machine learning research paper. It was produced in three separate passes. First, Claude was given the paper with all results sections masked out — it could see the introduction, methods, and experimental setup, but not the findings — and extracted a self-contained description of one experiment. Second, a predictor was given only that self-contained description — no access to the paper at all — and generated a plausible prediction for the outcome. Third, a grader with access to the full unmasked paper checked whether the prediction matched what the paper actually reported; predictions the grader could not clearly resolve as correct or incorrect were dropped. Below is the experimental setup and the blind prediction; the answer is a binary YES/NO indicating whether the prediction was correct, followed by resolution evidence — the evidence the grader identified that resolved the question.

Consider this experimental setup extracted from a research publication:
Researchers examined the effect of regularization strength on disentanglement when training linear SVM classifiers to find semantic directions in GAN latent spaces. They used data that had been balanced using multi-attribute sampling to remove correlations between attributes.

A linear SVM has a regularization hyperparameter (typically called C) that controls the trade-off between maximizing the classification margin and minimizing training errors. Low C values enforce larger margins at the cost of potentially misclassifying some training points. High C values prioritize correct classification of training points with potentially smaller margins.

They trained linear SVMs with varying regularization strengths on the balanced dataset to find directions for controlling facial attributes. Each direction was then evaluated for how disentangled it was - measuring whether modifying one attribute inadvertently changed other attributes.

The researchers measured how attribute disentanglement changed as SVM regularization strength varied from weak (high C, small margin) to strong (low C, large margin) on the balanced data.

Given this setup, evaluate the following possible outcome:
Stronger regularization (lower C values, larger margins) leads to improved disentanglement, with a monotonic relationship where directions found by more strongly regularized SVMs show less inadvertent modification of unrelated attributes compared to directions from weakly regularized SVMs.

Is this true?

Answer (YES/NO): YES